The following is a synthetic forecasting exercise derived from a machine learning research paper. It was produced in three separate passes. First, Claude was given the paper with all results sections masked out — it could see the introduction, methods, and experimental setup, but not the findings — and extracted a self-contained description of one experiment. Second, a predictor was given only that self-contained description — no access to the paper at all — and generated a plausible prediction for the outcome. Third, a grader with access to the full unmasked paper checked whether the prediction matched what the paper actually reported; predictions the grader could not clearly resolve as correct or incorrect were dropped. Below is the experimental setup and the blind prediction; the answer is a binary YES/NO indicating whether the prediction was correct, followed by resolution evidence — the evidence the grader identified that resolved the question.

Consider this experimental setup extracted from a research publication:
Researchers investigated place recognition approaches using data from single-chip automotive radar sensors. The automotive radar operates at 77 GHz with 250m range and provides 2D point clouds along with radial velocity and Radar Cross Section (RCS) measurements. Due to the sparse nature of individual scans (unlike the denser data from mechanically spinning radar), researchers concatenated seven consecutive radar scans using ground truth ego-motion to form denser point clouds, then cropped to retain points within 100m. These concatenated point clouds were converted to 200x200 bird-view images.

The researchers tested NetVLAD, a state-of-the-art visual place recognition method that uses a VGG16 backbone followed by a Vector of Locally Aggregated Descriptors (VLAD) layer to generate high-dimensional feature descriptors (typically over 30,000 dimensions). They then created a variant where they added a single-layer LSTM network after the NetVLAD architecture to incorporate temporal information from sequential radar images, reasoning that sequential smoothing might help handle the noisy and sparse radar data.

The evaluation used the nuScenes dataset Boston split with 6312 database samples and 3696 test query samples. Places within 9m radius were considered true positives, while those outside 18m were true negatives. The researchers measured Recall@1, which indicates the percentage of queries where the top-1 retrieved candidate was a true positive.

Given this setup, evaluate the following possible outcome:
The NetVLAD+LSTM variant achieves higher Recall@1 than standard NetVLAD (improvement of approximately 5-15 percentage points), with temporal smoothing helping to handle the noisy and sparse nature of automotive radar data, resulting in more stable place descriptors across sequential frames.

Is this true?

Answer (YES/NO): NO